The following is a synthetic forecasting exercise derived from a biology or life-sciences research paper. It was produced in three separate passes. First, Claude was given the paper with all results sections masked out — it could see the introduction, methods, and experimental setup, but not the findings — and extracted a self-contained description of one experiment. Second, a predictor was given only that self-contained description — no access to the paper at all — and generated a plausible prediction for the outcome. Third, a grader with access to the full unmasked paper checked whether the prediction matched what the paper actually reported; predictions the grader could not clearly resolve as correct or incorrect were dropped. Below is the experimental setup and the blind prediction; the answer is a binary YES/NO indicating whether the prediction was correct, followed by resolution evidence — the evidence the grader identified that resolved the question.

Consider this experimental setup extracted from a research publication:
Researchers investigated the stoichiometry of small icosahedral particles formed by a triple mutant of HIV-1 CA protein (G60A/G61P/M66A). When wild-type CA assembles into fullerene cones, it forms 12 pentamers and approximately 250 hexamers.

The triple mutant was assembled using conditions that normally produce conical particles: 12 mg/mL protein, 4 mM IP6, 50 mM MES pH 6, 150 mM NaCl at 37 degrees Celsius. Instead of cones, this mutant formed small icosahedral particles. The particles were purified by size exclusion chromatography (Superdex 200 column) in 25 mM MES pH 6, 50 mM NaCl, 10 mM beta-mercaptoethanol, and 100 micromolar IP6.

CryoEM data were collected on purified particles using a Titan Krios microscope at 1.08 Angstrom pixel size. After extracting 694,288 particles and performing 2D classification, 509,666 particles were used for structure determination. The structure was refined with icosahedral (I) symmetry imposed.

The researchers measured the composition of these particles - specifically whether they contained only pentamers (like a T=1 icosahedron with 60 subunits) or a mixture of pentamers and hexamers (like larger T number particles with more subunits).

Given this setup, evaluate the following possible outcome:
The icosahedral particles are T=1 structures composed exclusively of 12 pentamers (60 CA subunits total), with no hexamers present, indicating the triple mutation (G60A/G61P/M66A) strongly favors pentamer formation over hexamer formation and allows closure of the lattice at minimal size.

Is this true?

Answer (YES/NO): YES